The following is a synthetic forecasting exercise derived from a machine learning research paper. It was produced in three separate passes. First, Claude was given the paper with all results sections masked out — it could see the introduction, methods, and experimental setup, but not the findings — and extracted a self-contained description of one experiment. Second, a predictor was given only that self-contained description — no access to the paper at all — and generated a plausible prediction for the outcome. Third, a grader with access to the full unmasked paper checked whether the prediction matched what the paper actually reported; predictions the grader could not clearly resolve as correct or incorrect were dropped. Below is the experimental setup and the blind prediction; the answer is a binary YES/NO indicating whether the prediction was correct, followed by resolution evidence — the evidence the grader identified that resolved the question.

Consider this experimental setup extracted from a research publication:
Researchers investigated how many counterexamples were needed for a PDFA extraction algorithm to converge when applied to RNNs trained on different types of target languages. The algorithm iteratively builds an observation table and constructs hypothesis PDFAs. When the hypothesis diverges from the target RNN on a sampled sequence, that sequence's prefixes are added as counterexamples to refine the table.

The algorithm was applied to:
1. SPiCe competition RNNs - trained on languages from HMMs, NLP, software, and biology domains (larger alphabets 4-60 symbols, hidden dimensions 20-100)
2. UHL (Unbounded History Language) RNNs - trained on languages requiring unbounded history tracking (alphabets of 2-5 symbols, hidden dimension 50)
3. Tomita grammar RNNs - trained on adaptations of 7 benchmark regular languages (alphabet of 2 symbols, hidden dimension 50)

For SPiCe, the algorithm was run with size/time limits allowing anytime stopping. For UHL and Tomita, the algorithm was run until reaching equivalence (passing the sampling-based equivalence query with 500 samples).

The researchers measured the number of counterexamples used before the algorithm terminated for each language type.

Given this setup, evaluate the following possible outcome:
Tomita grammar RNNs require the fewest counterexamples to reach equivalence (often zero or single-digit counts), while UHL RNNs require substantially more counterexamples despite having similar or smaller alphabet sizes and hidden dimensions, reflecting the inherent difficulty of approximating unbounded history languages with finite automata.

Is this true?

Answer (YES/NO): NO